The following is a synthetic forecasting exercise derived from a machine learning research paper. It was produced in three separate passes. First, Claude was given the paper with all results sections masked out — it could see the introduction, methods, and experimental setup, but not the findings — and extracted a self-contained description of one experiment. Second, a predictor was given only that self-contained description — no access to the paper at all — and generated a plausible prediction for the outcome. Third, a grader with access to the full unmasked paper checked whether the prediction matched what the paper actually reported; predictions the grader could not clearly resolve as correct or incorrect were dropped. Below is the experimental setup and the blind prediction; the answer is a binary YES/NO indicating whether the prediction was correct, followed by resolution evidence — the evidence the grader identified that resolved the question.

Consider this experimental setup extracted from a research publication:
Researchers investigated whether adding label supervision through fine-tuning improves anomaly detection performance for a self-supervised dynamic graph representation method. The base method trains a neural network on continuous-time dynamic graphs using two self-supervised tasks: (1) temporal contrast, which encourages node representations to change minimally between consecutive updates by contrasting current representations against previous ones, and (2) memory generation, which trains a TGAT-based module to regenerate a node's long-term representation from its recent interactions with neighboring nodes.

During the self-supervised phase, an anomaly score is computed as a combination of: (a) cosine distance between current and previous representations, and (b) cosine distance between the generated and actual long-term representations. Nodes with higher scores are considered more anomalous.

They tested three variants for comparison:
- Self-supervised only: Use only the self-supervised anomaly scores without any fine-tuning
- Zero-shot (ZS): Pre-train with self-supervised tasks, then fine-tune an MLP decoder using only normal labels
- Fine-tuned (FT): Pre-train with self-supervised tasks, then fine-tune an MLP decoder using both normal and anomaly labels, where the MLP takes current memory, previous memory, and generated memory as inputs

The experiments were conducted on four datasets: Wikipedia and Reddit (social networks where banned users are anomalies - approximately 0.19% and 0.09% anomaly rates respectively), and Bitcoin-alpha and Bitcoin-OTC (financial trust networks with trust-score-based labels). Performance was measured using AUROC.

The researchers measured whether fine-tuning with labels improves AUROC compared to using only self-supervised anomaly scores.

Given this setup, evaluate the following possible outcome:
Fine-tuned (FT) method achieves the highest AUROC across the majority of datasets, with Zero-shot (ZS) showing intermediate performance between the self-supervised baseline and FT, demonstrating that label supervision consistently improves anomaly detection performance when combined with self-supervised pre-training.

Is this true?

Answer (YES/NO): NO